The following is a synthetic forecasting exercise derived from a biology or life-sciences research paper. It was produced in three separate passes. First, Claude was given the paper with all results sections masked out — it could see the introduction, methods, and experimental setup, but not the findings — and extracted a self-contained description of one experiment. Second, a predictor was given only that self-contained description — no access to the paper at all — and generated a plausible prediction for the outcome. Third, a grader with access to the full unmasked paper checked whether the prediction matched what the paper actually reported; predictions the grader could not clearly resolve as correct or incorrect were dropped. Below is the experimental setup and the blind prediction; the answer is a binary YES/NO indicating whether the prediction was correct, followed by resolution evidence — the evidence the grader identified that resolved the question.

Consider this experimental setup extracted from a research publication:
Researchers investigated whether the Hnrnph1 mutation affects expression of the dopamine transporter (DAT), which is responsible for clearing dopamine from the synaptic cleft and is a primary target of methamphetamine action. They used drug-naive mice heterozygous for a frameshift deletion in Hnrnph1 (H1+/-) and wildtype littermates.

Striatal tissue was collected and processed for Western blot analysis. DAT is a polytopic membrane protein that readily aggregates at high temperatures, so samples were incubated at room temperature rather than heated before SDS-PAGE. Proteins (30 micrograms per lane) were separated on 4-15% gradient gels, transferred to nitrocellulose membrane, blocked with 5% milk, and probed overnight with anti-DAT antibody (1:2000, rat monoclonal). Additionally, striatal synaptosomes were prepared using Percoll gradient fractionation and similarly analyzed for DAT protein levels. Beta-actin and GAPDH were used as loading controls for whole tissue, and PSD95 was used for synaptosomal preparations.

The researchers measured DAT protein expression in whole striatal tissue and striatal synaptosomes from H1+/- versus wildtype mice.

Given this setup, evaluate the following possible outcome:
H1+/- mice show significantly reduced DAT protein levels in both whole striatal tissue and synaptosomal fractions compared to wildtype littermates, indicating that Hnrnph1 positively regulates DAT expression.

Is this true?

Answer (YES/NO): NO